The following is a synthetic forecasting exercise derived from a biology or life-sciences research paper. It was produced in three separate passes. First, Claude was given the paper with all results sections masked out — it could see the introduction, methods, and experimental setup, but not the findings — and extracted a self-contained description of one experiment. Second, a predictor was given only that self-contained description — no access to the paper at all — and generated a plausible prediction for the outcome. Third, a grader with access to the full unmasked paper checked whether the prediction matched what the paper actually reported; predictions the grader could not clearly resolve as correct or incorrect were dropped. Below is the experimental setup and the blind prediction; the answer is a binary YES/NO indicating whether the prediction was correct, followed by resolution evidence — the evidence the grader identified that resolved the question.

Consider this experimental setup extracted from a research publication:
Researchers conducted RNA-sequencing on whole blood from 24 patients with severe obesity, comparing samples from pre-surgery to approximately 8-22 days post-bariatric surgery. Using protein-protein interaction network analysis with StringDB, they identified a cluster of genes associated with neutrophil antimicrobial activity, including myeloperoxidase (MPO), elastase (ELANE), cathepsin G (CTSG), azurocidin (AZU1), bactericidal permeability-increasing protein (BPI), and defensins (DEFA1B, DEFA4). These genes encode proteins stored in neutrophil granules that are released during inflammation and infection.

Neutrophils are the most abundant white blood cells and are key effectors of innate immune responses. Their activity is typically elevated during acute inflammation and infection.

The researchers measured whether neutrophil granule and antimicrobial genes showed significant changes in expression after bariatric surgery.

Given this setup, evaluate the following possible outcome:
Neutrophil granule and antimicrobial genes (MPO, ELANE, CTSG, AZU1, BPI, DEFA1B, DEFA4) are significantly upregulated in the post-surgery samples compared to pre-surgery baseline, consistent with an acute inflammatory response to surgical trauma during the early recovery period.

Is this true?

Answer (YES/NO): NO